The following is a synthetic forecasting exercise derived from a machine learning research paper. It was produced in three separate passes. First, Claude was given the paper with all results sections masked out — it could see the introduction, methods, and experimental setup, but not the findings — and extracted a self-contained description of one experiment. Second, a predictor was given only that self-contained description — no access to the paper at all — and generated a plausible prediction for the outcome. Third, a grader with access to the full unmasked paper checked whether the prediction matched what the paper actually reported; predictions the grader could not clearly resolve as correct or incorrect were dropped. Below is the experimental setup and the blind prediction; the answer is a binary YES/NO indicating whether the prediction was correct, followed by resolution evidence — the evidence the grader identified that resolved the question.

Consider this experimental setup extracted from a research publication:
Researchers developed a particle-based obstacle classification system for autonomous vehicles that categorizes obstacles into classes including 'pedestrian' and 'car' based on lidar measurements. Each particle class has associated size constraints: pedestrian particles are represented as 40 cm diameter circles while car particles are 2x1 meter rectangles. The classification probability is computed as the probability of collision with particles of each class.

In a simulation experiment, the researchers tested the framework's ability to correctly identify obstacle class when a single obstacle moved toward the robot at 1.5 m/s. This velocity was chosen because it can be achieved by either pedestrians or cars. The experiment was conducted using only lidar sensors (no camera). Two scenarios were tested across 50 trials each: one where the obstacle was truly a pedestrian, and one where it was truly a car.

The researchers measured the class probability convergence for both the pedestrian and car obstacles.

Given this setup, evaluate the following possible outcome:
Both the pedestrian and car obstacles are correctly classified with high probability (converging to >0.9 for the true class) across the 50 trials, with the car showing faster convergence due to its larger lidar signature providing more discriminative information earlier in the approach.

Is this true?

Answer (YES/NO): NO